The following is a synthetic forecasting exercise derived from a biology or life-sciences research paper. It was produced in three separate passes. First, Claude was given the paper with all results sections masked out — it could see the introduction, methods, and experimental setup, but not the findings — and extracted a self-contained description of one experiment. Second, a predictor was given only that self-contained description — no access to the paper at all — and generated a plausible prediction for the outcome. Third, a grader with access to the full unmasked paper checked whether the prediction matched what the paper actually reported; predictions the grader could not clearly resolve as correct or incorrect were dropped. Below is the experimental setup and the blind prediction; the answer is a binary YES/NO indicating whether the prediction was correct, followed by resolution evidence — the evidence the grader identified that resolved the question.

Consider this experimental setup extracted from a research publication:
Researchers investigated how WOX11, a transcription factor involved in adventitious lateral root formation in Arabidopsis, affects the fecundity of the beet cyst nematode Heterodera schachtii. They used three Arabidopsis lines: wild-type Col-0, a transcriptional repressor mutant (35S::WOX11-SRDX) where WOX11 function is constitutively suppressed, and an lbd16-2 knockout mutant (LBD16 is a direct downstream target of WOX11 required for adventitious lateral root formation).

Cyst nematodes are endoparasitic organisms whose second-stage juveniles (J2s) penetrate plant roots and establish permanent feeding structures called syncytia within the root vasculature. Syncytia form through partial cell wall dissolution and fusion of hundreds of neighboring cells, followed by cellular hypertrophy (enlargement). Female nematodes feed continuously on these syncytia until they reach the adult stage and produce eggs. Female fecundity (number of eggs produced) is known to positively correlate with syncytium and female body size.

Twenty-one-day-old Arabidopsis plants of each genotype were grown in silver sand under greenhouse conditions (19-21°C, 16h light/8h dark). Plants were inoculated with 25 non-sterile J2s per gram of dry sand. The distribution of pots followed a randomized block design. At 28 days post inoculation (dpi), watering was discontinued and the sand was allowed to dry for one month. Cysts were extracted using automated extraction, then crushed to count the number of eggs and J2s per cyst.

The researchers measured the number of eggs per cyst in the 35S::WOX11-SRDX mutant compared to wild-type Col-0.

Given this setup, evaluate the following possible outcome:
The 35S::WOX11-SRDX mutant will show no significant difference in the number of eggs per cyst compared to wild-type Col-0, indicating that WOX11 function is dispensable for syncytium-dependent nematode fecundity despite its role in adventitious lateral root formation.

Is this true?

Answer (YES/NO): NO